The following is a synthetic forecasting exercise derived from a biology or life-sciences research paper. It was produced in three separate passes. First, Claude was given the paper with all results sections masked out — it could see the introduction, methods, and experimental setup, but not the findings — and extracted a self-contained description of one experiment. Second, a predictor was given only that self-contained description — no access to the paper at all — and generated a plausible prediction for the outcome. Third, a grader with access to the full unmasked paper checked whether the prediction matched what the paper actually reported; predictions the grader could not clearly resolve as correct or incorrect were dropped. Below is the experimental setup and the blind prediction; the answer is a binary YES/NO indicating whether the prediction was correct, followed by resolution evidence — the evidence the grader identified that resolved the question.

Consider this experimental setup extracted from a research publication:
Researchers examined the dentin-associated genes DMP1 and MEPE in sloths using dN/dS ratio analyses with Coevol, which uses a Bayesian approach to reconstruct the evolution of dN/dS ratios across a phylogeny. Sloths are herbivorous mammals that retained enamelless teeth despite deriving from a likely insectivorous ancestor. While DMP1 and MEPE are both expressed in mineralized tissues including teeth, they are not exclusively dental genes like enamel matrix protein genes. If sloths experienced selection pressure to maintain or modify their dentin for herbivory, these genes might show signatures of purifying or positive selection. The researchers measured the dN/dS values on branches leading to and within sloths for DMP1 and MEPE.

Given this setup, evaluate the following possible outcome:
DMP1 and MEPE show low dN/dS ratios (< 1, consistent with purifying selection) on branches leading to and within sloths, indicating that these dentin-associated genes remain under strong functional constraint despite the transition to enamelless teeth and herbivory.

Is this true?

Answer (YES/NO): NO